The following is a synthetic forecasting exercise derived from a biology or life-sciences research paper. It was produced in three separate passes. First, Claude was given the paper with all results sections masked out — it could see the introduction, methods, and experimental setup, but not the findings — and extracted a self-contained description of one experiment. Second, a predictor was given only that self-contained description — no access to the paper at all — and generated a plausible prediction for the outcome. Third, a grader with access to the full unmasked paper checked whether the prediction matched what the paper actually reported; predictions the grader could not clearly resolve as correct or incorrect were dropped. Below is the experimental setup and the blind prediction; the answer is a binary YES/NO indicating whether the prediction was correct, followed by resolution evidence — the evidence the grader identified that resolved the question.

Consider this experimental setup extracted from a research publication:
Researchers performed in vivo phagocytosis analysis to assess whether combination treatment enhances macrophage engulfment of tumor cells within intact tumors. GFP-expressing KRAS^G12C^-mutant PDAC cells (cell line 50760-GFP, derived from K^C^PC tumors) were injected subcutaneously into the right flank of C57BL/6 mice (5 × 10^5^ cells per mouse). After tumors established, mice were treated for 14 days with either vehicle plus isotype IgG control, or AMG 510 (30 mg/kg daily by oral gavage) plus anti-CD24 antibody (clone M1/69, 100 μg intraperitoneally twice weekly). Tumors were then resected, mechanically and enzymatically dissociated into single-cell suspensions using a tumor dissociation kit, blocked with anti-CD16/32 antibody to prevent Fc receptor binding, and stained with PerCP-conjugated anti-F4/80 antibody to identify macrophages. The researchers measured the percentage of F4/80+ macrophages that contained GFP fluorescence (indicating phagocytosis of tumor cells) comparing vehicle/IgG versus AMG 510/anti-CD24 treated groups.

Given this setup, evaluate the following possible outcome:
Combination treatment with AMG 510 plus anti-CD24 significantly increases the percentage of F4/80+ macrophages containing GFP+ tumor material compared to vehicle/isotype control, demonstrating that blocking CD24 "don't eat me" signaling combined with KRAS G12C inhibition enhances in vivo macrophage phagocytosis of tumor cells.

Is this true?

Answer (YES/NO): YES